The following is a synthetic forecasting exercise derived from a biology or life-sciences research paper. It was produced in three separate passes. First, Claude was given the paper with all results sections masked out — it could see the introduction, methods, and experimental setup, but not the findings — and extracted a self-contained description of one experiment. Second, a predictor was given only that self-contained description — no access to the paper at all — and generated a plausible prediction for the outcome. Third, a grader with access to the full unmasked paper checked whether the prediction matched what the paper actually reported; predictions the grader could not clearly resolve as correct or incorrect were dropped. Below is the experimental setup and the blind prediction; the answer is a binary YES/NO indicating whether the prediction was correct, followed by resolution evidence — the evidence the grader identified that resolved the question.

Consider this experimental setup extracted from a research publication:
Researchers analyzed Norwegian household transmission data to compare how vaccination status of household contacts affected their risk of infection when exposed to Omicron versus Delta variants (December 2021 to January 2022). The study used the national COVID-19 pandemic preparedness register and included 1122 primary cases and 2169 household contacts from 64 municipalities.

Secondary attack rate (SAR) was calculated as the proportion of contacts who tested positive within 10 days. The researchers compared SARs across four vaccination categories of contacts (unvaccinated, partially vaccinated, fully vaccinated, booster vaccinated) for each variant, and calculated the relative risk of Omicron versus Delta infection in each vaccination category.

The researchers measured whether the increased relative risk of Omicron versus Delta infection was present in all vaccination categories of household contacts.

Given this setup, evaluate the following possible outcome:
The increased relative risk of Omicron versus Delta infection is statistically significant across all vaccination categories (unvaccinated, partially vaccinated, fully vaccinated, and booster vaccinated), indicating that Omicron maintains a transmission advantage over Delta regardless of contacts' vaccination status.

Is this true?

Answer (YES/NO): YES